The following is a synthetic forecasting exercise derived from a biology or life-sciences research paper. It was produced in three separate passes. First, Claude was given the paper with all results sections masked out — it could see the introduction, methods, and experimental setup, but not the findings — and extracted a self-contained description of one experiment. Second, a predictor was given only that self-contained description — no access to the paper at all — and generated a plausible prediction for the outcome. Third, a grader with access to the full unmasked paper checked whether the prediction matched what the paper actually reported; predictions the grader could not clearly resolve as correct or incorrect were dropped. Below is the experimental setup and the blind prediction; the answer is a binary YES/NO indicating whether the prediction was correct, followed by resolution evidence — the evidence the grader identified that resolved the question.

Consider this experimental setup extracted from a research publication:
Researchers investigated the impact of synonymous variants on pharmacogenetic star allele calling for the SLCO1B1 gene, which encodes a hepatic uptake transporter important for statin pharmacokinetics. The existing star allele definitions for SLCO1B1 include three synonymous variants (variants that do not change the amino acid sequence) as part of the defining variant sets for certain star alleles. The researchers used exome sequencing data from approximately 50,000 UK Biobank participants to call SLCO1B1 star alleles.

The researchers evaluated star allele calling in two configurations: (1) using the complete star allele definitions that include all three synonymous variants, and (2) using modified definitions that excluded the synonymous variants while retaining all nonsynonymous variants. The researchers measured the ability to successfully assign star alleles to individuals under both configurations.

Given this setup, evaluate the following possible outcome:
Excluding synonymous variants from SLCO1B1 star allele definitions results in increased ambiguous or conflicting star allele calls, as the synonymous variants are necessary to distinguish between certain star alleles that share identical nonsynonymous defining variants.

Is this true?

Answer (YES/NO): NO